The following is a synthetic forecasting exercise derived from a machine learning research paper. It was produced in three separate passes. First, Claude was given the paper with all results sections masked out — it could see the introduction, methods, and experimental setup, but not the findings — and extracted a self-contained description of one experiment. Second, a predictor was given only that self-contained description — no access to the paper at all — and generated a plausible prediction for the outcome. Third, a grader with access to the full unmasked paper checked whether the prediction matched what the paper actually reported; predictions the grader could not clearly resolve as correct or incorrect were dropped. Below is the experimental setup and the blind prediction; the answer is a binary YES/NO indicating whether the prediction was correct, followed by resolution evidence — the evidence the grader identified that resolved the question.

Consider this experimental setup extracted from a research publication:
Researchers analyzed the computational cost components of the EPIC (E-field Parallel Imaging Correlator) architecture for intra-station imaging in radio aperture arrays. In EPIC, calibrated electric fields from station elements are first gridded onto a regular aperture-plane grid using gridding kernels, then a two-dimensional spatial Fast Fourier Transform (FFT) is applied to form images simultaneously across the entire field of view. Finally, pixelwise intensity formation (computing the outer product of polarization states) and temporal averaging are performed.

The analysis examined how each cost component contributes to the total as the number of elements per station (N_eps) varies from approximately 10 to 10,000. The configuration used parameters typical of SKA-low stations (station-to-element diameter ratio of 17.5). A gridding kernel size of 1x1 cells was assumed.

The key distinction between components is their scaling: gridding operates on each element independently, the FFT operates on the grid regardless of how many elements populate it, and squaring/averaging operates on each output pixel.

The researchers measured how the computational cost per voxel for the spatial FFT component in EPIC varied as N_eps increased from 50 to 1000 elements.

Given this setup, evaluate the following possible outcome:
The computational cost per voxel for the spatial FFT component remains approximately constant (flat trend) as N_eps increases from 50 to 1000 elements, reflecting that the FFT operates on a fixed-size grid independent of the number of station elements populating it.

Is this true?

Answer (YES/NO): YES